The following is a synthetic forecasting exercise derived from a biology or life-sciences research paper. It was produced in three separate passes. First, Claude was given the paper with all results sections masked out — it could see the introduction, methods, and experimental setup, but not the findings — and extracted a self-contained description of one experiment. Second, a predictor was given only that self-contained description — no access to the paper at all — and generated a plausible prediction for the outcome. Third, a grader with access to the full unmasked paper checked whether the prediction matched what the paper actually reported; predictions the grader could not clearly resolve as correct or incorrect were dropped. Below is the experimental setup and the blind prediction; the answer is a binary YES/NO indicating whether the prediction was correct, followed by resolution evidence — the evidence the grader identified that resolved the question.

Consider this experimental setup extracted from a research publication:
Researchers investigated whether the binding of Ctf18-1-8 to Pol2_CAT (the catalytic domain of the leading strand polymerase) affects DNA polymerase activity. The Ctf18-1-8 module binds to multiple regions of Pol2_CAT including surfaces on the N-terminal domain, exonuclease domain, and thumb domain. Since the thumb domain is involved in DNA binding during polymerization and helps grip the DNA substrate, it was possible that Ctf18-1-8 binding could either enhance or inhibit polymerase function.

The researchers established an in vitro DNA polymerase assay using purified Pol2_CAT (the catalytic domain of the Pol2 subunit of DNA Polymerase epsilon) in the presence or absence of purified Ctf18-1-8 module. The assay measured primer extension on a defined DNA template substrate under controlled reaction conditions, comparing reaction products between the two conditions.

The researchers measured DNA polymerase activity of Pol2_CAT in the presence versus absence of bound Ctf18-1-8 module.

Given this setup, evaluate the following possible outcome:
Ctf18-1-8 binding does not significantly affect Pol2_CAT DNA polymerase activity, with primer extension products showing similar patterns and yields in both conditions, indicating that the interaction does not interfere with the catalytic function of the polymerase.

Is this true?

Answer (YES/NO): YES